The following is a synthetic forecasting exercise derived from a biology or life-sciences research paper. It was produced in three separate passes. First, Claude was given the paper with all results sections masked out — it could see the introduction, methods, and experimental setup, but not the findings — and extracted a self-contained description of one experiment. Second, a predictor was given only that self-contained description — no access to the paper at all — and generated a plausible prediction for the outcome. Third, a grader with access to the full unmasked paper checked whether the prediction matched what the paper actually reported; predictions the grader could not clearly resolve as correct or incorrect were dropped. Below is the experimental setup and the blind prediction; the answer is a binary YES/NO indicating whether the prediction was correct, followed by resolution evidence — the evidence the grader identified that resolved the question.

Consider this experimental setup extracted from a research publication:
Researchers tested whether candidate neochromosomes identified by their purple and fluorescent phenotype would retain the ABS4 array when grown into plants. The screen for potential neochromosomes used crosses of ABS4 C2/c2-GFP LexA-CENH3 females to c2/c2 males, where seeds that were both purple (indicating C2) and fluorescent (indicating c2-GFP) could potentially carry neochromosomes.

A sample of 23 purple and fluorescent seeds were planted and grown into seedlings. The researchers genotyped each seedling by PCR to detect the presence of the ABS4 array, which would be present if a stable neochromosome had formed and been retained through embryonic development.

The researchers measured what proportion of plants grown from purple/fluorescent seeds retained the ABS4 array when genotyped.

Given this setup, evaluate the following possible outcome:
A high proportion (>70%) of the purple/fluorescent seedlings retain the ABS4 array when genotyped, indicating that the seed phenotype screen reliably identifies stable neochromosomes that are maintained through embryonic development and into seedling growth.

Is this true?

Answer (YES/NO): NO